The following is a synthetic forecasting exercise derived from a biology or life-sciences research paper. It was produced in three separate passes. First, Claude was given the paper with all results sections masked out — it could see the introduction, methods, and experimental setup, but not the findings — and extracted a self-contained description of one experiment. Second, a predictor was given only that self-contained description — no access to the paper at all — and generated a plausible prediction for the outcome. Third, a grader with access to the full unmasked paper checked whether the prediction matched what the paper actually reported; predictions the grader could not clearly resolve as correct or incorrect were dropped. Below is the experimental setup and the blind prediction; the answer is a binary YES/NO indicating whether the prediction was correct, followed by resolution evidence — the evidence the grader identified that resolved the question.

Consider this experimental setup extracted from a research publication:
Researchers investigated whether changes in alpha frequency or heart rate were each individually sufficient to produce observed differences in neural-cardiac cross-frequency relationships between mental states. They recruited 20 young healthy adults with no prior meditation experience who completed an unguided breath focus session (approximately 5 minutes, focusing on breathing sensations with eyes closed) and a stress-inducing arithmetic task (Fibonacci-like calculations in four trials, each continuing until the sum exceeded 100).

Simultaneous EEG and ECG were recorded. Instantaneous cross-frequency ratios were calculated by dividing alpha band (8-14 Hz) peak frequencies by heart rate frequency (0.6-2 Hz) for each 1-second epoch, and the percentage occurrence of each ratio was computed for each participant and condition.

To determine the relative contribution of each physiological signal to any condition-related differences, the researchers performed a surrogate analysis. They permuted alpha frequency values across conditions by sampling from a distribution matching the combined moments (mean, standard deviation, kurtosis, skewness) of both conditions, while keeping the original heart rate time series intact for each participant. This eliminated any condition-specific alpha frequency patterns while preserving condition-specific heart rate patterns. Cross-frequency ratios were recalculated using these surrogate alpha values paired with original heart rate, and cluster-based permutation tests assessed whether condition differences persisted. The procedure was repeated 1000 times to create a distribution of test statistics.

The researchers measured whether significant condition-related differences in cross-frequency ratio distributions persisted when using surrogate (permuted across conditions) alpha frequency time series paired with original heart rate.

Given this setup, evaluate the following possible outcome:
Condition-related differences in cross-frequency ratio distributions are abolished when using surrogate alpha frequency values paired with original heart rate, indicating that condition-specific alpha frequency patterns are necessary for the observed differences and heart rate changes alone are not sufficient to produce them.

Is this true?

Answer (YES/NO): NO